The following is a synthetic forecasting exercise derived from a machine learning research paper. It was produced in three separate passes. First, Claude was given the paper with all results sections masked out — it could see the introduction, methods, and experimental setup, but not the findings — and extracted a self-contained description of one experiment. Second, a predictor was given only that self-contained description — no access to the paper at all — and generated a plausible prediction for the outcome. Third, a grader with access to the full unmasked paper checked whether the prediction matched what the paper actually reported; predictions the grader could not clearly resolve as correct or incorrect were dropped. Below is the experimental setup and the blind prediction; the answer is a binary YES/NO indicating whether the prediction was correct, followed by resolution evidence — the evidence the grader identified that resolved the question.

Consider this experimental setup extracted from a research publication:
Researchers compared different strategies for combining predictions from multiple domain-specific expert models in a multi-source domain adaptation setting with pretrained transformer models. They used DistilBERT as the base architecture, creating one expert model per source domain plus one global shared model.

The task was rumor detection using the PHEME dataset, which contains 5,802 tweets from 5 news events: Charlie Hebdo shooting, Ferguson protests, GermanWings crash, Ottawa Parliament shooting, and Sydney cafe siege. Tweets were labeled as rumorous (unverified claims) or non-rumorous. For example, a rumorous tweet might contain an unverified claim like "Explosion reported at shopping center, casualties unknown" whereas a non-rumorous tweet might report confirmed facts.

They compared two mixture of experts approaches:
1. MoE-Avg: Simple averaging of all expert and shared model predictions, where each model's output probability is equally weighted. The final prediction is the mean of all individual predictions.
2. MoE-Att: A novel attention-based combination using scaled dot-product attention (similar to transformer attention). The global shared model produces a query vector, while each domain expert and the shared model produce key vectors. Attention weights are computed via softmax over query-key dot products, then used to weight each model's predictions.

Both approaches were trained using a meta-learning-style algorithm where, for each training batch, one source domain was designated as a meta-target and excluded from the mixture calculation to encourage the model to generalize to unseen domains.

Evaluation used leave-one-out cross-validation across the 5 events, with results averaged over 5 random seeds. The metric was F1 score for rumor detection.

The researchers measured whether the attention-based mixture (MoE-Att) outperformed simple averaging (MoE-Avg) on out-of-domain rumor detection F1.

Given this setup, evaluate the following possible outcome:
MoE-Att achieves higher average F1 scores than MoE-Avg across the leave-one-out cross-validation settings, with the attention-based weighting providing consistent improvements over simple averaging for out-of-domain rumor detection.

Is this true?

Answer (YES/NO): NO